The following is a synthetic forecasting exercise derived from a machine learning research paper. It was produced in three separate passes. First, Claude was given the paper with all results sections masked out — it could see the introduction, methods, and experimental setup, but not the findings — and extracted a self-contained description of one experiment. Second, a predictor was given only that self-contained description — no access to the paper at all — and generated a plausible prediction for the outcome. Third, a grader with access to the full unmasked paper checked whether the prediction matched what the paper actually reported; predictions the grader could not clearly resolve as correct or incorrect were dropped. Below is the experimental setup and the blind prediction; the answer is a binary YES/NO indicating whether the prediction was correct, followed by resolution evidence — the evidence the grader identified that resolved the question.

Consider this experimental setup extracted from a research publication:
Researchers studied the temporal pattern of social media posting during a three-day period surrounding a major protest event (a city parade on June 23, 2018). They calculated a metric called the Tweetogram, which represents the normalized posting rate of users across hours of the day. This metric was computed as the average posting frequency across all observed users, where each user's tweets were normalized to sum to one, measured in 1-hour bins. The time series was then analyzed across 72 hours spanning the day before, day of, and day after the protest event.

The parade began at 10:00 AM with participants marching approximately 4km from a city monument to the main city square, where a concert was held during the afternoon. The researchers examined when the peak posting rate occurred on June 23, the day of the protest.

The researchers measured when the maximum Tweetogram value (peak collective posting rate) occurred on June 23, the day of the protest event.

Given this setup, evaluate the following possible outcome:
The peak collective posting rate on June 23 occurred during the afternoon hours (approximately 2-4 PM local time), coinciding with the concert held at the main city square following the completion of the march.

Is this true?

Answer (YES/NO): YES